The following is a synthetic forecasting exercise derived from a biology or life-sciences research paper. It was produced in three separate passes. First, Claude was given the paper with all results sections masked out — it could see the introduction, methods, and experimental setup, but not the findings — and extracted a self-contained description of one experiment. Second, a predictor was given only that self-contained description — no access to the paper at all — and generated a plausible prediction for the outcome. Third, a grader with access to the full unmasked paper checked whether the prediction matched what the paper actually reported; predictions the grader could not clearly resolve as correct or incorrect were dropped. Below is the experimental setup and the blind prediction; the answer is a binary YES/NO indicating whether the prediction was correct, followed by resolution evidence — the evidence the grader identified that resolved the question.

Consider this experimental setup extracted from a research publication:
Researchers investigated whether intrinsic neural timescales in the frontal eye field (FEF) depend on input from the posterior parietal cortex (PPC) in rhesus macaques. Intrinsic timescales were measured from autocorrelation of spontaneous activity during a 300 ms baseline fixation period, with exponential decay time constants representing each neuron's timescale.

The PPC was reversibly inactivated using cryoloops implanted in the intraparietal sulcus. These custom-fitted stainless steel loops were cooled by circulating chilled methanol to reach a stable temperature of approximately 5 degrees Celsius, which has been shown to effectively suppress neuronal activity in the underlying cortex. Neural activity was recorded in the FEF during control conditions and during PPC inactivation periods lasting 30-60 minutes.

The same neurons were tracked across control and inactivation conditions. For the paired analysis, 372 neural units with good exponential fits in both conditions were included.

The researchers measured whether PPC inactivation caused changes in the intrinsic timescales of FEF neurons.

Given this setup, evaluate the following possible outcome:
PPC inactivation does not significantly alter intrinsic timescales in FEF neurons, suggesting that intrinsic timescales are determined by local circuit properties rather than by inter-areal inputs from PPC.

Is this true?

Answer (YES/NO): NO